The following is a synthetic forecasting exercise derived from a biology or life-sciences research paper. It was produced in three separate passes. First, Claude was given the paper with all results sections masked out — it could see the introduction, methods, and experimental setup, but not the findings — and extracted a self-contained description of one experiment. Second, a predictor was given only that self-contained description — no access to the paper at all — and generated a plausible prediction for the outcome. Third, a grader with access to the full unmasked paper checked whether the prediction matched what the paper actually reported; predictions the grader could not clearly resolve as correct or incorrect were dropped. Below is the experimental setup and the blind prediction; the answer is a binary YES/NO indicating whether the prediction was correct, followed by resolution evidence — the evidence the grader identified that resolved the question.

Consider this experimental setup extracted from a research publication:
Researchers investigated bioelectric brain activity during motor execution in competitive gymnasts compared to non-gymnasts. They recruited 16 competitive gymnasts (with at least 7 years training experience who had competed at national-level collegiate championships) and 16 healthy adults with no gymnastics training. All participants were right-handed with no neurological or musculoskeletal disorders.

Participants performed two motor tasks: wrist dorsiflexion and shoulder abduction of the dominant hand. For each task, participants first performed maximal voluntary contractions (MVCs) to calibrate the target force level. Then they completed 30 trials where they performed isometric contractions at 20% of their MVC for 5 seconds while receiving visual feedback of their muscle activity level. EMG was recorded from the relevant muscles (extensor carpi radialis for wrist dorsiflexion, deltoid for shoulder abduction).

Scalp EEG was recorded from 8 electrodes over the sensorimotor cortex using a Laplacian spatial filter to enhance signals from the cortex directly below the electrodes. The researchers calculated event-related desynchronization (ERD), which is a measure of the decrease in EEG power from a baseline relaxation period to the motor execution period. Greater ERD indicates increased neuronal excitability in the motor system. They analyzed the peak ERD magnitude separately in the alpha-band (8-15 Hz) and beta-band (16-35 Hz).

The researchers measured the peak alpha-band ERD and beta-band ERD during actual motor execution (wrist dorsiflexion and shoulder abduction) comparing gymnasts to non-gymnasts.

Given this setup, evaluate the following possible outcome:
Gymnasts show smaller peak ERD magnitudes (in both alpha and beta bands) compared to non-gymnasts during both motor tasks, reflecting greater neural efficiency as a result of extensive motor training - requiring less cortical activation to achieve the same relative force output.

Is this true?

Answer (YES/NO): NO